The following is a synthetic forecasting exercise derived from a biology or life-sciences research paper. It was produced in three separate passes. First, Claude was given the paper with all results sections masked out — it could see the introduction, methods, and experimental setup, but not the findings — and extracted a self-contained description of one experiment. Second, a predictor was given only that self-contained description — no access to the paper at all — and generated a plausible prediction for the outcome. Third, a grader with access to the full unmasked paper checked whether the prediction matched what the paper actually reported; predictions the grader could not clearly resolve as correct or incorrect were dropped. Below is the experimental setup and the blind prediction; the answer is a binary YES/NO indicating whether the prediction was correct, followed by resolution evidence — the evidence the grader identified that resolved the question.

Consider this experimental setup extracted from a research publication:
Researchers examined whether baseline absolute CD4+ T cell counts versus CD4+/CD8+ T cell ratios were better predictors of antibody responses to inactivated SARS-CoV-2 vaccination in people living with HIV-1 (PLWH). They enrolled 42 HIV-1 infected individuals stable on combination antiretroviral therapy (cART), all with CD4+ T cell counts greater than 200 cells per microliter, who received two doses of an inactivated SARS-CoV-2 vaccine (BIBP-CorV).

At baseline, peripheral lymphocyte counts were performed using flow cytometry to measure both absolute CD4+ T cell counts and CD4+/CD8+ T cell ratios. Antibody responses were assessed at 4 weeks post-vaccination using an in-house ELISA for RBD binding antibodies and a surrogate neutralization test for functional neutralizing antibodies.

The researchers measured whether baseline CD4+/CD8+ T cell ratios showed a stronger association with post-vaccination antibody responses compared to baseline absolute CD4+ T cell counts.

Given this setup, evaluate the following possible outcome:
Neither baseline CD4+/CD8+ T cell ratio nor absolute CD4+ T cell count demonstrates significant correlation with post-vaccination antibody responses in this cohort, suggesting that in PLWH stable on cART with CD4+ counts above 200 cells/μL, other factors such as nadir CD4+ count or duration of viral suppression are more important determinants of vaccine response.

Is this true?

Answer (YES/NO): NO